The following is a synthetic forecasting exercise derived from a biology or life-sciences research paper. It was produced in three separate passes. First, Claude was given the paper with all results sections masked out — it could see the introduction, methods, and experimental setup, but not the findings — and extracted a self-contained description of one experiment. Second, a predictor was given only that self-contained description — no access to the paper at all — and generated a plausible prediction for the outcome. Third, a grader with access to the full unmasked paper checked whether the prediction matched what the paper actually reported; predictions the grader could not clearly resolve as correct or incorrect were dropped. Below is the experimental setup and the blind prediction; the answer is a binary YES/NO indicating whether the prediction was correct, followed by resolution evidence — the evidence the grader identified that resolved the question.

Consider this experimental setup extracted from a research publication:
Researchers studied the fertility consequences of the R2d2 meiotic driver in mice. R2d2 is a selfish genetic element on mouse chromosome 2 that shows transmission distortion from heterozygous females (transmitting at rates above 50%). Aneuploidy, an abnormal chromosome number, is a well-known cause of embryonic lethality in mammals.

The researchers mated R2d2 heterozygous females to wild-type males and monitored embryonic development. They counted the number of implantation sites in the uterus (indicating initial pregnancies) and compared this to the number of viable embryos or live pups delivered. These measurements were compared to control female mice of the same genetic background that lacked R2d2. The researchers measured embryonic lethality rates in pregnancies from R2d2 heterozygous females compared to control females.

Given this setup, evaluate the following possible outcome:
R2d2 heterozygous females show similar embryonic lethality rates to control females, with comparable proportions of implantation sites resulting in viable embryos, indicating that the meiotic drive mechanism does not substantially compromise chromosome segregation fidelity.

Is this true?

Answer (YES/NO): NO